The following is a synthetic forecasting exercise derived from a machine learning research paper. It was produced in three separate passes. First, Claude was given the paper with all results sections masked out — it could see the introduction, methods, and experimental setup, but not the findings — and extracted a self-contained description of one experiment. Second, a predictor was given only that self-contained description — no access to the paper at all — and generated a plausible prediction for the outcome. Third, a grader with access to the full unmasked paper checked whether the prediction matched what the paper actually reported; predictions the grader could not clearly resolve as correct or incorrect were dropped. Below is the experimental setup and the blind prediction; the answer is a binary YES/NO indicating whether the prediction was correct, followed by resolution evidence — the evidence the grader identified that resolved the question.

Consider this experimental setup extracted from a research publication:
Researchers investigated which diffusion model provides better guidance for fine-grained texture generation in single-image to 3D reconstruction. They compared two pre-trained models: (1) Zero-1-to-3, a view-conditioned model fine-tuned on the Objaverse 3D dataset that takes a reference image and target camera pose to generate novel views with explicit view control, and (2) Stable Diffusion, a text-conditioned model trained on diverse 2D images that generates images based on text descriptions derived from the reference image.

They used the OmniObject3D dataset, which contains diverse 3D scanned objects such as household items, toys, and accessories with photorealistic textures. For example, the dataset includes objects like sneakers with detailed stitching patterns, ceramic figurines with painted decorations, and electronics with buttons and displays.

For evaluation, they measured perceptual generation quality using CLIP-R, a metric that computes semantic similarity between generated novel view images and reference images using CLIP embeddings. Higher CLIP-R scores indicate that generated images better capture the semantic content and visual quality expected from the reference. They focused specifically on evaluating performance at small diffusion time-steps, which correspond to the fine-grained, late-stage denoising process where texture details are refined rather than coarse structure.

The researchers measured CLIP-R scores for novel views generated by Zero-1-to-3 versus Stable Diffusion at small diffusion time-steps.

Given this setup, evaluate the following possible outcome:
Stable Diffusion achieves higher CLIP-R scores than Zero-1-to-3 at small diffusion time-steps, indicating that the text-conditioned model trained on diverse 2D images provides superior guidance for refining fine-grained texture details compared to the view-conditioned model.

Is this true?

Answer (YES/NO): YES